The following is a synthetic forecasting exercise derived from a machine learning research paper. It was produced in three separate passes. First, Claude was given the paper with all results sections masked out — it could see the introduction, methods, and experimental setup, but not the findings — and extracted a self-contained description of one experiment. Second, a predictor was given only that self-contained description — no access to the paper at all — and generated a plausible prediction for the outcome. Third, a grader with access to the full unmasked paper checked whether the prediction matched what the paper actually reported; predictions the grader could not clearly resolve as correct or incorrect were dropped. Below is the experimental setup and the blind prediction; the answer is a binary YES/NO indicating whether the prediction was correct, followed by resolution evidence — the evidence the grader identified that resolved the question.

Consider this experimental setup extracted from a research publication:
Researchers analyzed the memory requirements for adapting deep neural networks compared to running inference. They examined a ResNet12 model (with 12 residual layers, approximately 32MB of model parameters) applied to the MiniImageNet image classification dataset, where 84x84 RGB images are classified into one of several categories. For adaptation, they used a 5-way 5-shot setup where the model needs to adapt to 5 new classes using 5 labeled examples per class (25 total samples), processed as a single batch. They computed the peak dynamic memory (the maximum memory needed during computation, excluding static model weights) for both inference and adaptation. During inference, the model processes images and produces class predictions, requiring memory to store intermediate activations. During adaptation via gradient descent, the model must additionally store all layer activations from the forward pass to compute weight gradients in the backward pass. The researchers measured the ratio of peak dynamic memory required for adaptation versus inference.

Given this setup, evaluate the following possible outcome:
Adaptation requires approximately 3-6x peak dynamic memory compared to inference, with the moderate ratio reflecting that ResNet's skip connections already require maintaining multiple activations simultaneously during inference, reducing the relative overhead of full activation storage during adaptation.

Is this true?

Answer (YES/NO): NO